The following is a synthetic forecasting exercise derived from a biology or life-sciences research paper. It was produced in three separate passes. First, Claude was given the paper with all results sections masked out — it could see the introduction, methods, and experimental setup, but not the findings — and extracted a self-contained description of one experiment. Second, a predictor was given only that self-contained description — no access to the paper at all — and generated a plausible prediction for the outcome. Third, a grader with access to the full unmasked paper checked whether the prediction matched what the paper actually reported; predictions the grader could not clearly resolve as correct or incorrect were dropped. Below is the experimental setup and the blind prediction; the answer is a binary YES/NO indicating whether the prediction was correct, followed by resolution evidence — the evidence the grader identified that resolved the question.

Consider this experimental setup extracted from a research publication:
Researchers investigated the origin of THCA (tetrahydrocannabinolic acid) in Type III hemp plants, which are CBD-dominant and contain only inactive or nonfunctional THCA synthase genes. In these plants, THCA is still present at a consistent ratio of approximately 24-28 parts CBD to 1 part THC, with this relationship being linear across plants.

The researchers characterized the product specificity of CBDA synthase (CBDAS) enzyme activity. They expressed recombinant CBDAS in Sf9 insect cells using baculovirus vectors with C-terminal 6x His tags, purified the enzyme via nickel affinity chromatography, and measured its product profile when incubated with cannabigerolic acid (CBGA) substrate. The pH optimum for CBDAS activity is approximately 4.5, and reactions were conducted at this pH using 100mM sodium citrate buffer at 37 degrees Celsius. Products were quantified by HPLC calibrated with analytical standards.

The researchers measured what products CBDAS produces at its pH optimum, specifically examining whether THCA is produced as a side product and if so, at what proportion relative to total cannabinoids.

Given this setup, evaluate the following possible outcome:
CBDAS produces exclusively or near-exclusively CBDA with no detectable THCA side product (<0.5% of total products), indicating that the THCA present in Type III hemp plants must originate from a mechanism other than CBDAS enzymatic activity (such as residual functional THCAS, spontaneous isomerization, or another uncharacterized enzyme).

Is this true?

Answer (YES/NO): NO